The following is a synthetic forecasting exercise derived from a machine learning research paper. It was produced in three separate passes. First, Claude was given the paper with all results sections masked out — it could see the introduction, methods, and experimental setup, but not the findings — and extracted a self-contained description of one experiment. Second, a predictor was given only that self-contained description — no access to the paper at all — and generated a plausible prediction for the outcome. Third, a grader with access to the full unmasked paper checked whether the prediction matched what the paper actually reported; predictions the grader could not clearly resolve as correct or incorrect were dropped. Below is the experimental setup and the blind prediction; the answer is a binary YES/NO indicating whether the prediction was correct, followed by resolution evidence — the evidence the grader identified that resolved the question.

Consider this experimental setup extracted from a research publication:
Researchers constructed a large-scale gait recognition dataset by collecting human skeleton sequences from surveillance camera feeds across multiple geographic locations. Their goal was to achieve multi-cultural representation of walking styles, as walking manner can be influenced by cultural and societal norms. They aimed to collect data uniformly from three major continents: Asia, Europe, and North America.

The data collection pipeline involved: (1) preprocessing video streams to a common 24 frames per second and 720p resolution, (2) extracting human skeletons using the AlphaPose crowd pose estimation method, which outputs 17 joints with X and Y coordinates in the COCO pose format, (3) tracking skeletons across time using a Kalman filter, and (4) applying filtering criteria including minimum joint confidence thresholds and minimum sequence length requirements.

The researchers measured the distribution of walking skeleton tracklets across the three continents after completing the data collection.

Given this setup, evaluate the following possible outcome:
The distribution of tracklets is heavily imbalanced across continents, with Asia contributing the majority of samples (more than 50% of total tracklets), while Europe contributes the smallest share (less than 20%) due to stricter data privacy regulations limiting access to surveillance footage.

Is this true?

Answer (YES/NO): NO